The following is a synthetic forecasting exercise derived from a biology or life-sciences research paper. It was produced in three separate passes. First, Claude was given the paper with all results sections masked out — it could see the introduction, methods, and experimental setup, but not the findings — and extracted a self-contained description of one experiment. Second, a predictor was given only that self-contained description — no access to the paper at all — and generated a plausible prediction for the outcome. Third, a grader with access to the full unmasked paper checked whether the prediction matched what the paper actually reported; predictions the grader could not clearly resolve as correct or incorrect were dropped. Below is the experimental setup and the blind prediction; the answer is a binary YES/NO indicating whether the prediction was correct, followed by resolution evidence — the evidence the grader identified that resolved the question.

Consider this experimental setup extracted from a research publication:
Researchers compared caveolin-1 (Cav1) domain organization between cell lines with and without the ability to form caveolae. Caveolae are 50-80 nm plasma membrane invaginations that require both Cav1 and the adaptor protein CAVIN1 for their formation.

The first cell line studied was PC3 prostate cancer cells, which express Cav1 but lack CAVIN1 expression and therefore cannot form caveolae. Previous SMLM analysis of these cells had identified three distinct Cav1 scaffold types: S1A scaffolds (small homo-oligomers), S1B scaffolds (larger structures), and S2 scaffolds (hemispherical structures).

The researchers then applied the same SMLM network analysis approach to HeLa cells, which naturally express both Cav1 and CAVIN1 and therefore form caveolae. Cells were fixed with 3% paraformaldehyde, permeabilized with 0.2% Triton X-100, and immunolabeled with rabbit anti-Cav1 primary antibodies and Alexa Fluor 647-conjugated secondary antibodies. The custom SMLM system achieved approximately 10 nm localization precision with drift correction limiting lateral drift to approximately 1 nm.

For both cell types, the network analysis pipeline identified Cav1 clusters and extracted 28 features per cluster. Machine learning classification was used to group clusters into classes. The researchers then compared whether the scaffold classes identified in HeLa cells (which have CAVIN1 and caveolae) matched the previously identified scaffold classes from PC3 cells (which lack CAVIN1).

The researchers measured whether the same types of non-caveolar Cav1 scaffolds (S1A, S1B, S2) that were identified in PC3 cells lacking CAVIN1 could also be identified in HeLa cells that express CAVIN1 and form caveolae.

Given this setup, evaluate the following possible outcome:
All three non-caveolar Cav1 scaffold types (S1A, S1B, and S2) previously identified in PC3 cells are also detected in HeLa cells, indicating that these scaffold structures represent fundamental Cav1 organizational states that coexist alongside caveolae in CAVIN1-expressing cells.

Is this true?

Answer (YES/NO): NO